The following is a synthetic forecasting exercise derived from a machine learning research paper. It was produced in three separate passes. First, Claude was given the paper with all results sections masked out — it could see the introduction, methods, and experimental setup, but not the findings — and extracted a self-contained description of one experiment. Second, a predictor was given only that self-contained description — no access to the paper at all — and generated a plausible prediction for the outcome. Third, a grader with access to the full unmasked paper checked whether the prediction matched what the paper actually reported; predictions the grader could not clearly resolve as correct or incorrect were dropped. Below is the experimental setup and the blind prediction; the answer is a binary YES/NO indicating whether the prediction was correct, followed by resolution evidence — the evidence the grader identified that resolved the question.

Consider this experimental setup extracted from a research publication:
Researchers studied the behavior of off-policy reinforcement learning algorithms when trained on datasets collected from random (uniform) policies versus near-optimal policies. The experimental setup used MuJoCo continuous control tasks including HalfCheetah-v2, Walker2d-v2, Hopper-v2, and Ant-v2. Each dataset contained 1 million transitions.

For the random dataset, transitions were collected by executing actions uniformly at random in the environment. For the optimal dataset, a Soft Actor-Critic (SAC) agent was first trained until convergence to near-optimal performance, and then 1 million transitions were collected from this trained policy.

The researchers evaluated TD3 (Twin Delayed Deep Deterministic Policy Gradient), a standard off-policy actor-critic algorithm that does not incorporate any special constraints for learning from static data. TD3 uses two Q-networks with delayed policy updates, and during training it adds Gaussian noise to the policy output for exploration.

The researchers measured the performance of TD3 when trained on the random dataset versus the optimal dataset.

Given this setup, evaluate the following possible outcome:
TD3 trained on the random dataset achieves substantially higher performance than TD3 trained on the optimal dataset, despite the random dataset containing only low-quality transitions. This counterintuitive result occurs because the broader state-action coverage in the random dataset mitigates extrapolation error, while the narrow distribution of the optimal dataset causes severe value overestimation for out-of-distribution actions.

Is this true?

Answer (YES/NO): YES